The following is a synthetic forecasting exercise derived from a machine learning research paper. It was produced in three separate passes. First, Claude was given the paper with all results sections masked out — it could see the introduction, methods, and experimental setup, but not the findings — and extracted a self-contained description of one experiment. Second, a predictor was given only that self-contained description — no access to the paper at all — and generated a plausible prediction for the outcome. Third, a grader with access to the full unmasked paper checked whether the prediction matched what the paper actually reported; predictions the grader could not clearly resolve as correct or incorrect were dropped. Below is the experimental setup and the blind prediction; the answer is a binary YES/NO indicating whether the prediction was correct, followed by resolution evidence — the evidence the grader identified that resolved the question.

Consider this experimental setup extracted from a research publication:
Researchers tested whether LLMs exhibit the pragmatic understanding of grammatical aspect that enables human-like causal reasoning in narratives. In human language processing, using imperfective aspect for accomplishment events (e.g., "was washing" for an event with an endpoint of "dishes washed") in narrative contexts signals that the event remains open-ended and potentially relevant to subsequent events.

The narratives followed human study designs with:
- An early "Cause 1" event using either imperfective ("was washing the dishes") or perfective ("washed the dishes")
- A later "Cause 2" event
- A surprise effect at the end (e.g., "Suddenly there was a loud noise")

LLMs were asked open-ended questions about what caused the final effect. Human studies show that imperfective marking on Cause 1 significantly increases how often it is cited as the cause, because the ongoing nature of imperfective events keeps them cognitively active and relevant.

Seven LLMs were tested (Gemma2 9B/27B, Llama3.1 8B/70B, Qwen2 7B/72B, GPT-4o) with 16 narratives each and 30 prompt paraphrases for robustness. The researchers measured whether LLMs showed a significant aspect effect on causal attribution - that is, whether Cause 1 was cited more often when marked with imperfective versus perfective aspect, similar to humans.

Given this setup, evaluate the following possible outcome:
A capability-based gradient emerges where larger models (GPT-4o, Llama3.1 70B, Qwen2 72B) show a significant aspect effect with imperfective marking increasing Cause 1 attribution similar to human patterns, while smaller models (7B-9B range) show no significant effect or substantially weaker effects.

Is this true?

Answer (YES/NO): NO